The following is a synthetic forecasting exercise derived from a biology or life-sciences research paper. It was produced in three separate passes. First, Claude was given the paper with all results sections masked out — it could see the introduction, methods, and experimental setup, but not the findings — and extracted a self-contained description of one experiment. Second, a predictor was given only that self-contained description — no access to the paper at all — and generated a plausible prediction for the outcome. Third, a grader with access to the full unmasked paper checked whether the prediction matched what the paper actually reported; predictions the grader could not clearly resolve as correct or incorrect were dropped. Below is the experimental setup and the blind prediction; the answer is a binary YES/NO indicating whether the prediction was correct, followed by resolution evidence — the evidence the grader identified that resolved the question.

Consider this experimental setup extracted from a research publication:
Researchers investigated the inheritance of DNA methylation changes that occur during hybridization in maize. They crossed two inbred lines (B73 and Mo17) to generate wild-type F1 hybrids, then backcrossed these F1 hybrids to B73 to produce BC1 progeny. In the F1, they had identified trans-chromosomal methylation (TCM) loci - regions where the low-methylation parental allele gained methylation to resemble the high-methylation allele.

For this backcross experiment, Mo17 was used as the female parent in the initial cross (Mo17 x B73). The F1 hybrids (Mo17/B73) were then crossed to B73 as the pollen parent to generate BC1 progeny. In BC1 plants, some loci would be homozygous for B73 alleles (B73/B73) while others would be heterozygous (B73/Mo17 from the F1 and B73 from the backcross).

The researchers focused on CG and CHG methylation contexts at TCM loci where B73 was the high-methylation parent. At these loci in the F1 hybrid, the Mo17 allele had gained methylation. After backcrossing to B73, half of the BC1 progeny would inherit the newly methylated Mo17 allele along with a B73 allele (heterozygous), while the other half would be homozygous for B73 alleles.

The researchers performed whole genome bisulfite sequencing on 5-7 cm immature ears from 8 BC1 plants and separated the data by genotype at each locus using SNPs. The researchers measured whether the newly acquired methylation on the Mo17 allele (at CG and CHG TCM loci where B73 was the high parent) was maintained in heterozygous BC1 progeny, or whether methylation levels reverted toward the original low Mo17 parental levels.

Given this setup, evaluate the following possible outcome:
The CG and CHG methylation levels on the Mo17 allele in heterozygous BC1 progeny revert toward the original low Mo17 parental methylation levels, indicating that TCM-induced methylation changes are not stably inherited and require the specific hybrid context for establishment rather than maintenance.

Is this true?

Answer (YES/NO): NO